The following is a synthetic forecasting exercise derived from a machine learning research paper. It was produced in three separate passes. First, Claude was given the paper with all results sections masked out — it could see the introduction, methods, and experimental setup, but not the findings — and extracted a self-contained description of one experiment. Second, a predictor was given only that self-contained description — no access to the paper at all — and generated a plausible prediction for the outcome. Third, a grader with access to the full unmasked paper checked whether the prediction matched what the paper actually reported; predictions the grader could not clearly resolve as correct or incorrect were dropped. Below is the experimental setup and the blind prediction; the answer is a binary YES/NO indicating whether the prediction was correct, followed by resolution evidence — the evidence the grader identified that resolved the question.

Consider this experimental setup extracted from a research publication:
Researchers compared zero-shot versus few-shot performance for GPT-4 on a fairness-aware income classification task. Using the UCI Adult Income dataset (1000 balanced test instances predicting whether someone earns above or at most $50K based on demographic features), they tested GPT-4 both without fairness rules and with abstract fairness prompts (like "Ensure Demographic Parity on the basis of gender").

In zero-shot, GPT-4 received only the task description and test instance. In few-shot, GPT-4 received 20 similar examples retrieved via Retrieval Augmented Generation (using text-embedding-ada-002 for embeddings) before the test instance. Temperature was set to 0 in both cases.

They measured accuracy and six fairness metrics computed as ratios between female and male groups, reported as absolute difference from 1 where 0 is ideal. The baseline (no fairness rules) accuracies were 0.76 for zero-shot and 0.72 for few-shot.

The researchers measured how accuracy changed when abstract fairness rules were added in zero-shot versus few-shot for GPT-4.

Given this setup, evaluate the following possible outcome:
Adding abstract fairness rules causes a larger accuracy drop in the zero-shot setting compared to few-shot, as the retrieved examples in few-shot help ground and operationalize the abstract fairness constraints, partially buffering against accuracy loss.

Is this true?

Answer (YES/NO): NO